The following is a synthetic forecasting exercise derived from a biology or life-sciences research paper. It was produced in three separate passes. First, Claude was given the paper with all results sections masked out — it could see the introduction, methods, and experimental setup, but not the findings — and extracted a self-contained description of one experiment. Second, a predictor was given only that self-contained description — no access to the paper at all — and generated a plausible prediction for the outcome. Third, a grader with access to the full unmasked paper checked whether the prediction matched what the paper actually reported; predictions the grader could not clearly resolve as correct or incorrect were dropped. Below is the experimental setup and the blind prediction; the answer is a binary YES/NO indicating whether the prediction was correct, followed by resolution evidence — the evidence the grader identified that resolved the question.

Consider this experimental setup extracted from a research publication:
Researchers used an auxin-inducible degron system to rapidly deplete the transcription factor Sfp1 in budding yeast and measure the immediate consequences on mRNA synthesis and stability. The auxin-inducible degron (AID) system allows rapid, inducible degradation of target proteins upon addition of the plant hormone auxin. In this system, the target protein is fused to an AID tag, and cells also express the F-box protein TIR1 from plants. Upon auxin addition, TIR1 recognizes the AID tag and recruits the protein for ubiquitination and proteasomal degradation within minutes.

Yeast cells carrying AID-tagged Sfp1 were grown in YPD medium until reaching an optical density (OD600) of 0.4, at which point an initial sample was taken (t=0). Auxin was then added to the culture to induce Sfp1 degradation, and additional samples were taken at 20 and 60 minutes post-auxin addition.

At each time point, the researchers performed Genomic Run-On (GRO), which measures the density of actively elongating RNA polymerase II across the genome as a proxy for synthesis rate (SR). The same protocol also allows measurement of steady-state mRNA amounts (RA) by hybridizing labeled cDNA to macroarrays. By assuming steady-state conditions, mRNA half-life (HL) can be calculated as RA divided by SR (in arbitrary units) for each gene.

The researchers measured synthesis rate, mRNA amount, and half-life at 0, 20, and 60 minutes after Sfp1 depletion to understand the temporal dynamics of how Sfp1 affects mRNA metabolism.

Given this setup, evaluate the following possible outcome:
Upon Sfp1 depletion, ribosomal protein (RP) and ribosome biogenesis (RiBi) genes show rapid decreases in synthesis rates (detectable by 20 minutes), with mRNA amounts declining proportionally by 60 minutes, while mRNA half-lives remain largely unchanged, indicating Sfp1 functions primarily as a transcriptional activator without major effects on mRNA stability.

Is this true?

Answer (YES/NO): NO